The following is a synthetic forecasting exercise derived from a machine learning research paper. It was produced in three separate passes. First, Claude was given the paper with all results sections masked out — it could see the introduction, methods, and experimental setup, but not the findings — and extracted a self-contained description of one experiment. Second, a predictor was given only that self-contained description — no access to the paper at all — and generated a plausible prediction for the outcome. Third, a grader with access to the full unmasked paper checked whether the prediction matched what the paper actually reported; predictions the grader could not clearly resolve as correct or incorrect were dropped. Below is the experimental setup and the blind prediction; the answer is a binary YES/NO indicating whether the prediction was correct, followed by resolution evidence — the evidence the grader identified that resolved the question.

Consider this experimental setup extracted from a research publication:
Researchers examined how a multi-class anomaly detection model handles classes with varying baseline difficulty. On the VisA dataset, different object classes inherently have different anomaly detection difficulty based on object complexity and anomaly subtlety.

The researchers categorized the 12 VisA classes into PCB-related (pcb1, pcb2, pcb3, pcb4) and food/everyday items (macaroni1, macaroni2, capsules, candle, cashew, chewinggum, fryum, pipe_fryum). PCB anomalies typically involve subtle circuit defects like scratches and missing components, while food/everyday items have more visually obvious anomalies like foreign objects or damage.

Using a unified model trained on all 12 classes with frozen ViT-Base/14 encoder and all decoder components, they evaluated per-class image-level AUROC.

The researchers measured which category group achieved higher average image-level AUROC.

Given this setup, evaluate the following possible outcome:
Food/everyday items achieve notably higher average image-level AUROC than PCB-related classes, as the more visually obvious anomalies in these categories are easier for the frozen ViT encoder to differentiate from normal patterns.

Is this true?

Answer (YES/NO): NO